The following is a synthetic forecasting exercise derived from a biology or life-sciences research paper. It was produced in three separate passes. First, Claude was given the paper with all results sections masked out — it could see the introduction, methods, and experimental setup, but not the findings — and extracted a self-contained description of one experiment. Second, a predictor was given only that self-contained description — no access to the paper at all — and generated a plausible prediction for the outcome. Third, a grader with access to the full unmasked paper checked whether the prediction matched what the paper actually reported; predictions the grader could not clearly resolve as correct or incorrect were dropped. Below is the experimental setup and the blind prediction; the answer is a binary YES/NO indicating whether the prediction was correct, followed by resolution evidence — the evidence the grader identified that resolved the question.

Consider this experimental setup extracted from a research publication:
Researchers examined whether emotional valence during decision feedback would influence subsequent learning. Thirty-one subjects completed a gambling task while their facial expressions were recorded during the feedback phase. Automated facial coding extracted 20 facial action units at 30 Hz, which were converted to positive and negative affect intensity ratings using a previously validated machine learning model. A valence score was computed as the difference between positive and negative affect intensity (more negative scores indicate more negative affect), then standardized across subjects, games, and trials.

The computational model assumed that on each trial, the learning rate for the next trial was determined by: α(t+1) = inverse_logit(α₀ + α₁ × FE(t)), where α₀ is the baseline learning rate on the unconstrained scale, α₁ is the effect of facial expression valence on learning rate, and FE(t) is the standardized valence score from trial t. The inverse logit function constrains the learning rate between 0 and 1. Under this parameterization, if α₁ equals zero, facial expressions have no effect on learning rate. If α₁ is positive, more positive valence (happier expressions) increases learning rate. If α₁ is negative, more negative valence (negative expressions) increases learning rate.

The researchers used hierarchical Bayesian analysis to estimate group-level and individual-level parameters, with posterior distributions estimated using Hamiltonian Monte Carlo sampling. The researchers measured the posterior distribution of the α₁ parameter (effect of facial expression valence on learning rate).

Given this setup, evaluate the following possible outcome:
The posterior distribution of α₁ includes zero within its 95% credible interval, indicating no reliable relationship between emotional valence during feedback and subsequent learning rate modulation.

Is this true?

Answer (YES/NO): NO